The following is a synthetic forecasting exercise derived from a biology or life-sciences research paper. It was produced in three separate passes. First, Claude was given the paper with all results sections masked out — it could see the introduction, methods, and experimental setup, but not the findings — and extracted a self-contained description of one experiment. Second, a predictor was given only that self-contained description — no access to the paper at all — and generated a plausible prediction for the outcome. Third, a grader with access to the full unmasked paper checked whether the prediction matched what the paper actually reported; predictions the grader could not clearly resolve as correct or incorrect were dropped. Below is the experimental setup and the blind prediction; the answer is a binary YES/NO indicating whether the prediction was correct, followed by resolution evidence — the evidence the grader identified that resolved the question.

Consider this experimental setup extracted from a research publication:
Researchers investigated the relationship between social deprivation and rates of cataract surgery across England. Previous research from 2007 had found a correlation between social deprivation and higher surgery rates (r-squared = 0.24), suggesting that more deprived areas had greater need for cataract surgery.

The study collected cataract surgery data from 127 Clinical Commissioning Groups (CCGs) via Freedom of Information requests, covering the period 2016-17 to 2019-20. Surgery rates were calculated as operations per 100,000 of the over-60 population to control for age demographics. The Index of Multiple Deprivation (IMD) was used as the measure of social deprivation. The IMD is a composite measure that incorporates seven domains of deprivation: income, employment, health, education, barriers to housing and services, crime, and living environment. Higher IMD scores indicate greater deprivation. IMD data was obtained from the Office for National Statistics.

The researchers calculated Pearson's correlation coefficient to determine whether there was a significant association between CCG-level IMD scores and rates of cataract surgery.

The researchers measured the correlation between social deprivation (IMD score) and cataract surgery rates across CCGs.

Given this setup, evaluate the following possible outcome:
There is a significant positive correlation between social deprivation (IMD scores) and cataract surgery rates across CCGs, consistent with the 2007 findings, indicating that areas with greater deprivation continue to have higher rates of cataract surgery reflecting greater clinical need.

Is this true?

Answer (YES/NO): YES